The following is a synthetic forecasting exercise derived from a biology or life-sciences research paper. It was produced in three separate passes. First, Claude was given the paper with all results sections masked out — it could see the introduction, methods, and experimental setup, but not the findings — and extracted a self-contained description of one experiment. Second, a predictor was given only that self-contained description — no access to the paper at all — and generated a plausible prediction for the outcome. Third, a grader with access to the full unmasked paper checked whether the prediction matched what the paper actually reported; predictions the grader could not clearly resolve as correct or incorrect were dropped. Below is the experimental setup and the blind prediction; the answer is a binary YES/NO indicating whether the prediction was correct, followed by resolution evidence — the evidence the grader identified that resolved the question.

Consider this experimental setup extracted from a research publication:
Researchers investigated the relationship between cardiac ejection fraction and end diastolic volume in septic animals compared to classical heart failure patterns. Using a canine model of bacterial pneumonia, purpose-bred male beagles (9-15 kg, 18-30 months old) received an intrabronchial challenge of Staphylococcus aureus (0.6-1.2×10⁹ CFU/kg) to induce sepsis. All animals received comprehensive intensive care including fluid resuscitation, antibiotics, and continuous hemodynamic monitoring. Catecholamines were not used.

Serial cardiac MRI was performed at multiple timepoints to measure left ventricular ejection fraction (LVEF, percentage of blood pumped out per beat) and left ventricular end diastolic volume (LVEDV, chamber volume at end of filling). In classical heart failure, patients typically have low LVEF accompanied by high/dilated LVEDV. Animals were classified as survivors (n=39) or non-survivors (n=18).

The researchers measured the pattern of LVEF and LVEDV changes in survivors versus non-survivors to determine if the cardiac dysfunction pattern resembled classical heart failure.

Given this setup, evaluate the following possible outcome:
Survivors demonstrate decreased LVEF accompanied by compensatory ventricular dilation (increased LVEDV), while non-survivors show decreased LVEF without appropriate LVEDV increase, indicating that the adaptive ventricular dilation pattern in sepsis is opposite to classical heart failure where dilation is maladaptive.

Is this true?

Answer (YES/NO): NO